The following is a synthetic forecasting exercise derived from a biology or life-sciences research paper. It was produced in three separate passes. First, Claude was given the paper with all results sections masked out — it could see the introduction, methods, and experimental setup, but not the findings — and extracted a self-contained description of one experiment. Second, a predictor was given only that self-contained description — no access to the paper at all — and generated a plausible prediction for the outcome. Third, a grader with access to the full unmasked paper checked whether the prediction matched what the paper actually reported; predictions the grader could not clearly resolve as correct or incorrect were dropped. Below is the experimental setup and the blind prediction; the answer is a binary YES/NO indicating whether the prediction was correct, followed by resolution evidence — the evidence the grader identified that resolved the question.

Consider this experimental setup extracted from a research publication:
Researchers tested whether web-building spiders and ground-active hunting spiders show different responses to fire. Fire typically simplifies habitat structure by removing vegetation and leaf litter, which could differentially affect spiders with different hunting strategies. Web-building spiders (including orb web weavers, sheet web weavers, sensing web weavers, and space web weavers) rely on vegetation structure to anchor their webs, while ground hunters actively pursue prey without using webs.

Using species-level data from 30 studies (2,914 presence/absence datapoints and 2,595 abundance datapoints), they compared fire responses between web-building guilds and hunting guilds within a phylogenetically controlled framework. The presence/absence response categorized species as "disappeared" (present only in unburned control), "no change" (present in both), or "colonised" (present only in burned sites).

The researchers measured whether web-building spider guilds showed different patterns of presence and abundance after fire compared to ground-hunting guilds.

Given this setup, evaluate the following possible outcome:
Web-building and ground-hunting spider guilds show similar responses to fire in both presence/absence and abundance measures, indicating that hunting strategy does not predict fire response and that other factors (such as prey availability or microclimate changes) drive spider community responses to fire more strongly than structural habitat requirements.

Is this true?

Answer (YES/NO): NO